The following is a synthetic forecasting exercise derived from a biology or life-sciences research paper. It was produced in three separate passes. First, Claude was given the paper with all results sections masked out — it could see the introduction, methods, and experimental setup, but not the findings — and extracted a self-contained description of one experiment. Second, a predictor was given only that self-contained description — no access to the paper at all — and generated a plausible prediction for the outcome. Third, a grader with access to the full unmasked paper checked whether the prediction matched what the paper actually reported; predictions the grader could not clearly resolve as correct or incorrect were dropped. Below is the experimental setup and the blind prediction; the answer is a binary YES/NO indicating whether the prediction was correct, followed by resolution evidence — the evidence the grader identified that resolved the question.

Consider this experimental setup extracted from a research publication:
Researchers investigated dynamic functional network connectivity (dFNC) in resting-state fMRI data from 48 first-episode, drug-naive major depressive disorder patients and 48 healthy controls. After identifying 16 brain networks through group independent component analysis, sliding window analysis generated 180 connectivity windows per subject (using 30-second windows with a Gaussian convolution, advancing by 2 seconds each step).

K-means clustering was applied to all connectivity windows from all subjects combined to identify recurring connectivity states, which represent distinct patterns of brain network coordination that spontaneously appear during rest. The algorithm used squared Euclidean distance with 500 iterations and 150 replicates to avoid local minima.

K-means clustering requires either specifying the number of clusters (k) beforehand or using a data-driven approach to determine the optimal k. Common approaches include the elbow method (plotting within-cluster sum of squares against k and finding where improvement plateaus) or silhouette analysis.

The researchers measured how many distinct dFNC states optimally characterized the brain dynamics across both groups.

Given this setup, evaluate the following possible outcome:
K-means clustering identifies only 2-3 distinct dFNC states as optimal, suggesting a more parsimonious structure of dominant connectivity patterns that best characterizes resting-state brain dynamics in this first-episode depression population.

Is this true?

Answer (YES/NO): NO